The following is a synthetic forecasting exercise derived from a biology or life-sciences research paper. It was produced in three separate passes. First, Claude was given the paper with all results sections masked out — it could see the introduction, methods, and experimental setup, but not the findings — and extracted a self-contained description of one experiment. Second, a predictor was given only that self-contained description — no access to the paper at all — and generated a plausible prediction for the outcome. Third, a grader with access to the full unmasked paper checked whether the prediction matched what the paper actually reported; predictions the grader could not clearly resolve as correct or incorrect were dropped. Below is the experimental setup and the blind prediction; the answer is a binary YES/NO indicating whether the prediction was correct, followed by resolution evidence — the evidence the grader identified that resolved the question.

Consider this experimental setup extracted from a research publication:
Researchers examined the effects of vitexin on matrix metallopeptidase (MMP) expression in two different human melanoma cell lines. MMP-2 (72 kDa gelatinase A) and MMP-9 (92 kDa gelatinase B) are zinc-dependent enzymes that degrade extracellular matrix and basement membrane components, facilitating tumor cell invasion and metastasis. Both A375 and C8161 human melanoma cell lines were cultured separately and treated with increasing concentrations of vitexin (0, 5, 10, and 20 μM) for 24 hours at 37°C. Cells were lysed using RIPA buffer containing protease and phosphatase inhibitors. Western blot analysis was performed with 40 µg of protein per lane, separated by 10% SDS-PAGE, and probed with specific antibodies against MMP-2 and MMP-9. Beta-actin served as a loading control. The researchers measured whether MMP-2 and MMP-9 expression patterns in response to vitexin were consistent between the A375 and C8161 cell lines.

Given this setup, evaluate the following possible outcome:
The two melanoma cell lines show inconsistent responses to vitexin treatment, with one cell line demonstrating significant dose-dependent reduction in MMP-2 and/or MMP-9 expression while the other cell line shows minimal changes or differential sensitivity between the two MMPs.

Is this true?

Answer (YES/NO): NO